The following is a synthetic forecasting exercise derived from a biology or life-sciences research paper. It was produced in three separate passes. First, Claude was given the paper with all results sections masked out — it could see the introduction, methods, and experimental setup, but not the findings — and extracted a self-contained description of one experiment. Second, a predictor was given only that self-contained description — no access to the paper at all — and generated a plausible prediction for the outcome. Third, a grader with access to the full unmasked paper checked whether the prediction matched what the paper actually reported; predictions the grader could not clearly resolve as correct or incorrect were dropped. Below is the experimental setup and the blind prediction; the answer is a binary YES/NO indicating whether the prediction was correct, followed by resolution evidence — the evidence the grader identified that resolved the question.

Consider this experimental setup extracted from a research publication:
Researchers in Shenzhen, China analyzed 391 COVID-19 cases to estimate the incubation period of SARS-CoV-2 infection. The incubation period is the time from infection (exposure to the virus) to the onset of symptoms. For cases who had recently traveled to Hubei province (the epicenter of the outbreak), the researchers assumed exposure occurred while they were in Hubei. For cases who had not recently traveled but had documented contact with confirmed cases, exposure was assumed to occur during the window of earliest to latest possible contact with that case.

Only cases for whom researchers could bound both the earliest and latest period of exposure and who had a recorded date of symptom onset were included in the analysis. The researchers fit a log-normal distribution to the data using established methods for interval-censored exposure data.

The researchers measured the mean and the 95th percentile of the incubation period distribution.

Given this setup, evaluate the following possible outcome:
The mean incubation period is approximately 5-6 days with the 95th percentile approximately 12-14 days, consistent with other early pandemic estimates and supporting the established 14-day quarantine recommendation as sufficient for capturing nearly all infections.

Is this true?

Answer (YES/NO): YES